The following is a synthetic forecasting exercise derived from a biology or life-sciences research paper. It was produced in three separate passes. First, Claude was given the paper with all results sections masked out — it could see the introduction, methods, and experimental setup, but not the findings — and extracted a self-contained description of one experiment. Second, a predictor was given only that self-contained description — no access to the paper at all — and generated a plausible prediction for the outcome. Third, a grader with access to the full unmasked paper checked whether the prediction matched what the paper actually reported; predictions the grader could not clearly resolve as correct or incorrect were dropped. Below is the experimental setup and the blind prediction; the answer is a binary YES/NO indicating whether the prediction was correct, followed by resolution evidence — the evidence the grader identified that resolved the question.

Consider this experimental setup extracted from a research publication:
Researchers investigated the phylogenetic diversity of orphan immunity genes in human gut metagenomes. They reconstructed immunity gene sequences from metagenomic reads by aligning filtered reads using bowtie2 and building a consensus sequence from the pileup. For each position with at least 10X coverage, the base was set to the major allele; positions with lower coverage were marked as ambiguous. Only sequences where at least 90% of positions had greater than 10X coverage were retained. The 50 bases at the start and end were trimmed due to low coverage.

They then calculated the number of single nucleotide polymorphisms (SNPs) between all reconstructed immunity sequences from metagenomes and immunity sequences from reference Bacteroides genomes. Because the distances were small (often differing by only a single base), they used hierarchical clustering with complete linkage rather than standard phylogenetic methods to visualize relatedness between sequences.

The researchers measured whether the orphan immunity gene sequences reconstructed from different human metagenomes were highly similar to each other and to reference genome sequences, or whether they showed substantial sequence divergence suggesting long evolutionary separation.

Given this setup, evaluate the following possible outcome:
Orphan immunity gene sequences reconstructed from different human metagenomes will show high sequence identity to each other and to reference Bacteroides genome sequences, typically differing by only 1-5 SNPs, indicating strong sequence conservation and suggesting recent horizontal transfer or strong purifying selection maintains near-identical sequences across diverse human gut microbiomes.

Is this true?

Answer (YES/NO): YES